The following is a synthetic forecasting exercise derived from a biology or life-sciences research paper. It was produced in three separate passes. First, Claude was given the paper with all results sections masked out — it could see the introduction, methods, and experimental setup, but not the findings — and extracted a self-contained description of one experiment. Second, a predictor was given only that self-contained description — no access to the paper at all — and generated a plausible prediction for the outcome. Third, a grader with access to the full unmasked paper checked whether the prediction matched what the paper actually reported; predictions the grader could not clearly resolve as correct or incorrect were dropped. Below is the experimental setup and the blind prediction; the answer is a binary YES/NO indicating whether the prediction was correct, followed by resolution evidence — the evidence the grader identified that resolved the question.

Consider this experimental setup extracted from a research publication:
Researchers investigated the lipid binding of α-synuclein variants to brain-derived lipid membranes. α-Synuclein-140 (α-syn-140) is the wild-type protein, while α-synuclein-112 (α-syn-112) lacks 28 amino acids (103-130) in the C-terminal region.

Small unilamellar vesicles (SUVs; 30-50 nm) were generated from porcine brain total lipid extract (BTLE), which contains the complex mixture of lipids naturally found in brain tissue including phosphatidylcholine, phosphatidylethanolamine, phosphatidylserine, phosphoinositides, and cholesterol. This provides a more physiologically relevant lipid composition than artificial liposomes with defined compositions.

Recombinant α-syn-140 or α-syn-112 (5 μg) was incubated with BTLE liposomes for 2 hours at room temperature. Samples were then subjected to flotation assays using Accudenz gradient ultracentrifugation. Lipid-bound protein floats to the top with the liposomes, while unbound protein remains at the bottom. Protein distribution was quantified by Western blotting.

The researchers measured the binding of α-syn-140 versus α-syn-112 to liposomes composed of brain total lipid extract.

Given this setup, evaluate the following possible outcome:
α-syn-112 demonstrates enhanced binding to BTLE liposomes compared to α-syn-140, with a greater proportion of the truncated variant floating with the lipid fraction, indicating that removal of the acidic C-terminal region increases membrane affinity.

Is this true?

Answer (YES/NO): YES